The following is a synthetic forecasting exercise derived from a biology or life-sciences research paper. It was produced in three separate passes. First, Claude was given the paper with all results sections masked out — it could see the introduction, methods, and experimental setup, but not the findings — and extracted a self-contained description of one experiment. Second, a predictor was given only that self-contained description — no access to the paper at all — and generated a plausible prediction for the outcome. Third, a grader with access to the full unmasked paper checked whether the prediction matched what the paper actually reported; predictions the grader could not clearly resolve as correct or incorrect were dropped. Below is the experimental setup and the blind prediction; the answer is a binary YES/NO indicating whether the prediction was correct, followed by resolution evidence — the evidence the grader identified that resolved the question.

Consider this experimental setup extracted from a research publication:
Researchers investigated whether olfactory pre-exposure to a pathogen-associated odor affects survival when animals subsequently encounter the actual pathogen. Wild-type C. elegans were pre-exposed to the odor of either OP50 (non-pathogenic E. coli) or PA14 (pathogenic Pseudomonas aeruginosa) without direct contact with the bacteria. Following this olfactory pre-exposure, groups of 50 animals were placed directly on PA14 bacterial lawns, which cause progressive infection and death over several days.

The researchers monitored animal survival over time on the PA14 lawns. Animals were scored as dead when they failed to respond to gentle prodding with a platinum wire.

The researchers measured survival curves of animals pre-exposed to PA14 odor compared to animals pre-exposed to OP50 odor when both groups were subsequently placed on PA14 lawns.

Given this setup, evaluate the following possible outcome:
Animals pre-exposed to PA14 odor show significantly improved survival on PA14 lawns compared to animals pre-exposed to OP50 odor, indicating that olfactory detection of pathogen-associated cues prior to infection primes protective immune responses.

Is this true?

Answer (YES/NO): NO